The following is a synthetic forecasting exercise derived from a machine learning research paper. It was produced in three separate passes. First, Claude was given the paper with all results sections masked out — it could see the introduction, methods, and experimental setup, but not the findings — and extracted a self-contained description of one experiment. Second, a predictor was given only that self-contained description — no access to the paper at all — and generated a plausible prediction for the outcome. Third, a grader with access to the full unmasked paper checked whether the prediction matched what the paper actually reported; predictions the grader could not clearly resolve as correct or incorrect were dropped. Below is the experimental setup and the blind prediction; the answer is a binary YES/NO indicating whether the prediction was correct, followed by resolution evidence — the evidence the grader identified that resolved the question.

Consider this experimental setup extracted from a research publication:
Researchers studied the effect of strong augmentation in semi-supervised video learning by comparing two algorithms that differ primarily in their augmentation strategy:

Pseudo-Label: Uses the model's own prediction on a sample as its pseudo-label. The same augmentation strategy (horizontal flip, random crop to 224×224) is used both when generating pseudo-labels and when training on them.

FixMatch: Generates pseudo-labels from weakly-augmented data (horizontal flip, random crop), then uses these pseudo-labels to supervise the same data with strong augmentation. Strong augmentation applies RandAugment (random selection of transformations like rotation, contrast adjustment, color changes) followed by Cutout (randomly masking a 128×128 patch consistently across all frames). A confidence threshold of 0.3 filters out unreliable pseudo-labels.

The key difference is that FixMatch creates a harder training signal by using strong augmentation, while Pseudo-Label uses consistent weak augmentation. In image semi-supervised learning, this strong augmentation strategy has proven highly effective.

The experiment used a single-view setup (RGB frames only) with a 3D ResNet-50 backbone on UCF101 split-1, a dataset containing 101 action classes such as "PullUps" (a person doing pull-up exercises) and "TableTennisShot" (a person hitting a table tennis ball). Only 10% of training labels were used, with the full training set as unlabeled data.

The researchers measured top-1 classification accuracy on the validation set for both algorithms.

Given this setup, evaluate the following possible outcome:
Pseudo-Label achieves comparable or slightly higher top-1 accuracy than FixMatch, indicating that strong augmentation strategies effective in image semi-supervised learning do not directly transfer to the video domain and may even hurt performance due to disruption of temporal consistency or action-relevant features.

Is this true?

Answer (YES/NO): NO